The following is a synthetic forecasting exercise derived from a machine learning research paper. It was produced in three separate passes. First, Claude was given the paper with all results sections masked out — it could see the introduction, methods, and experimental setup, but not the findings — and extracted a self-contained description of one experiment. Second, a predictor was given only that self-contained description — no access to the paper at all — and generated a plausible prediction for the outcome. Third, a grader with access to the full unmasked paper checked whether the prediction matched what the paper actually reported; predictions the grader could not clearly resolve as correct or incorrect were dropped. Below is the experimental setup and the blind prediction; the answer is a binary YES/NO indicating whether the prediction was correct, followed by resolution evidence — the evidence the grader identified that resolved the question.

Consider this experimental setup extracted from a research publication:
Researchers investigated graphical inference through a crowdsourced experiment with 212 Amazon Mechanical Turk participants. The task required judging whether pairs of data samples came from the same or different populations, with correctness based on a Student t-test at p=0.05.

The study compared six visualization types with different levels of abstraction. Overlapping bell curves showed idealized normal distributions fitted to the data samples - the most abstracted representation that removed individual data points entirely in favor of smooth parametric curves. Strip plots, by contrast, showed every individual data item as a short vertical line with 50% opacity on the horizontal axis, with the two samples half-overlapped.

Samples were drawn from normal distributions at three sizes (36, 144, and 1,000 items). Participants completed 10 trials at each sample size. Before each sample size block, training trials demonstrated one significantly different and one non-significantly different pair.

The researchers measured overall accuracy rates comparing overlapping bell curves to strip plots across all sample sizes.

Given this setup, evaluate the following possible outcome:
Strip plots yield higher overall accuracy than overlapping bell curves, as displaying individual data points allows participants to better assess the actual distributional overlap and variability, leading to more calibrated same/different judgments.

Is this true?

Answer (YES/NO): NO